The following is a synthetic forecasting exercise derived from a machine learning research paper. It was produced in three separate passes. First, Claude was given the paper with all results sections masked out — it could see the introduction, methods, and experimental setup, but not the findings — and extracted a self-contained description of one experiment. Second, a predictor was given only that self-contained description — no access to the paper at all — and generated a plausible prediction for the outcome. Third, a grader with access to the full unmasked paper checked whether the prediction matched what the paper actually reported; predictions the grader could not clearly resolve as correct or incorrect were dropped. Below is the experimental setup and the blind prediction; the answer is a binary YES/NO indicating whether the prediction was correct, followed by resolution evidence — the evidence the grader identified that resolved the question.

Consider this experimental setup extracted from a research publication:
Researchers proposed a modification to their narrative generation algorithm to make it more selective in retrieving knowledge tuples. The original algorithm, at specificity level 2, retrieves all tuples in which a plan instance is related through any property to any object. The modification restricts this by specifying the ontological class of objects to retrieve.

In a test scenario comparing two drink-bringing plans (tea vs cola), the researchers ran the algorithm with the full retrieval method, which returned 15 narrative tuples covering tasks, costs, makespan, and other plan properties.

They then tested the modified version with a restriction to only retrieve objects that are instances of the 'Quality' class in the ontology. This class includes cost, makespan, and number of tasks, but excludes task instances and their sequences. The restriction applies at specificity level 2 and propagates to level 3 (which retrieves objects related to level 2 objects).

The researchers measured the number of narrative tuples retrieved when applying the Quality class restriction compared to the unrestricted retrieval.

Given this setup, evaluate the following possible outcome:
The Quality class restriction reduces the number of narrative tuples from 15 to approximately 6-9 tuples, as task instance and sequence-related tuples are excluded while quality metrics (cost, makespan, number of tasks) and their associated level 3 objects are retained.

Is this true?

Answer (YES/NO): YES